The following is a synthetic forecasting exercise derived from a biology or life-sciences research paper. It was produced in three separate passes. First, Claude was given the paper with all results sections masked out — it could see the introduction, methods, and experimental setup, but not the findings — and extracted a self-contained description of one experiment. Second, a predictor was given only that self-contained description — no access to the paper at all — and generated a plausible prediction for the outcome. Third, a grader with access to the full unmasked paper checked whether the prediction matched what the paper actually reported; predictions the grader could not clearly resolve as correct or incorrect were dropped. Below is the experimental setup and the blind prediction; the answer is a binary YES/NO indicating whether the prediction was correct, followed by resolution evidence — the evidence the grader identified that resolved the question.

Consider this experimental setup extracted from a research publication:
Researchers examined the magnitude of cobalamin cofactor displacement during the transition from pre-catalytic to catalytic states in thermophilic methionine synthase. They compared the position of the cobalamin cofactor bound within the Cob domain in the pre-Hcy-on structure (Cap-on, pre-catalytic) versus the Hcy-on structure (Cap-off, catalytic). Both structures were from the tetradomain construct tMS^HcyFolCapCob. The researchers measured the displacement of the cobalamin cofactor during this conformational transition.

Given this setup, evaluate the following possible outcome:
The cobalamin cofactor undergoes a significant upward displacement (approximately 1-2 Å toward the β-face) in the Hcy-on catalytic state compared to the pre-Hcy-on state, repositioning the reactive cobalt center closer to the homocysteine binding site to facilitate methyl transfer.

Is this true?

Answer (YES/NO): NO